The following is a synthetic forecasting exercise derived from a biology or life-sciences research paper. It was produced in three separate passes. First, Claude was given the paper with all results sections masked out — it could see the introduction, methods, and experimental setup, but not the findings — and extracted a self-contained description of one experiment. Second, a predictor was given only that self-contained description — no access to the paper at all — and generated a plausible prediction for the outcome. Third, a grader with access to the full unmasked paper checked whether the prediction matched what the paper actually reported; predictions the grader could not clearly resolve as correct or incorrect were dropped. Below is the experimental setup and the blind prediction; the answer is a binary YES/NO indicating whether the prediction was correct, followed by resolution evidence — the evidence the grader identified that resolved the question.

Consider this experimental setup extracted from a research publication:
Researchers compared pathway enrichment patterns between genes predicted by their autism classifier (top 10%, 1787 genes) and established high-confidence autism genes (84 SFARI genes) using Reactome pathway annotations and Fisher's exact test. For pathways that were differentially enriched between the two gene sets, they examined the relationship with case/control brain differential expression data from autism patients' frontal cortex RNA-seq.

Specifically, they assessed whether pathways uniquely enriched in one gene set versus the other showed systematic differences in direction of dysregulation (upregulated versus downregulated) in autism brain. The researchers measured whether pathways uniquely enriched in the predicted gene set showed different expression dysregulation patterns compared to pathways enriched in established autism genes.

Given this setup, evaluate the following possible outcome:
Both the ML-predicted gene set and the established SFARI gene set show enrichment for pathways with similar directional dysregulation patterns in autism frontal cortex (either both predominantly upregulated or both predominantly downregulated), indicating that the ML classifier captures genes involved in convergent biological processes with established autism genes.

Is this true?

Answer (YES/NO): NO